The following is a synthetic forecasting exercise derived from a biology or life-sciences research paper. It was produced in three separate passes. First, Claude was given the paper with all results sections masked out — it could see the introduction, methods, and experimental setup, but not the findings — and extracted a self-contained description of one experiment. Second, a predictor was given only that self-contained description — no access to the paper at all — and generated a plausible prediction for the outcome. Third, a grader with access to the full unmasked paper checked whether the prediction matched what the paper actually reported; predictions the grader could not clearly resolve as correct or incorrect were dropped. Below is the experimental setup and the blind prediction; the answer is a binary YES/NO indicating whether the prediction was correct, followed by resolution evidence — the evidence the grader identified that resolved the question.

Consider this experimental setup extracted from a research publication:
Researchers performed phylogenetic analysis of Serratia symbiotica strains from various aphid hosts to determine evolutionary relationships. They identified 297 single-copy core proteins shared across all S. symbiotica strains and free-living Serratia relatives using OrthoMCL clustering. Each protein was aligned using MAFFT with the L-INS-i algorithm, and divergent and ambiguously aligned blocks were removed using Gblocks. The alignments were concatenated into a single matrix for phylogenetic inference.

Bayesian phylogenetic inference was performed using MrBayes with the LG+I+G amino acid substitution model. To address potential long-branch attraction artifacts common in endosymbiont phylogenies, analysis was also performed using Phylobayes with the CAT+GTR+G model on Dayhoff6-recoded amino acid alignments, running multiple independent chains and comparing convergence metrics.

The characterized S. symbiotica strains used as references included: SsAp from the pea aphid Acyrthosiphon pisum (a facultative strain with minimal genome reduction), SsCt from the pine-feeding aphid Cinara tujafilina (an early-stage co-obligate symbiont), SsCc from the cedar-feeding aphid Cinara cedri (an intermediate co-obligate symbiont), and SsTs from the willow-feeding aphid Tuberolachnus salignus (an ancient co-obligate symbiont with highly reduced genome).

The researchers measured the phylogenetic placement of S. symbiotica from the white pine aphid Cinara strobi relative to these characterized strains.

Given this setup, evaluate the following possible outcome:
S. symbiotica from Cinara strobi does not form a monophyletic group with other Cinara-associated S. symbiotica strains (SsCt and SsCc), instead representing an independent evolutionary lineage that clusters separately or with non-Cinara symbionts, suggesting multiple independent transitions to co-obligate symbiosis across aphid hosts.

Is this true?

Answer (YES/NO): NO